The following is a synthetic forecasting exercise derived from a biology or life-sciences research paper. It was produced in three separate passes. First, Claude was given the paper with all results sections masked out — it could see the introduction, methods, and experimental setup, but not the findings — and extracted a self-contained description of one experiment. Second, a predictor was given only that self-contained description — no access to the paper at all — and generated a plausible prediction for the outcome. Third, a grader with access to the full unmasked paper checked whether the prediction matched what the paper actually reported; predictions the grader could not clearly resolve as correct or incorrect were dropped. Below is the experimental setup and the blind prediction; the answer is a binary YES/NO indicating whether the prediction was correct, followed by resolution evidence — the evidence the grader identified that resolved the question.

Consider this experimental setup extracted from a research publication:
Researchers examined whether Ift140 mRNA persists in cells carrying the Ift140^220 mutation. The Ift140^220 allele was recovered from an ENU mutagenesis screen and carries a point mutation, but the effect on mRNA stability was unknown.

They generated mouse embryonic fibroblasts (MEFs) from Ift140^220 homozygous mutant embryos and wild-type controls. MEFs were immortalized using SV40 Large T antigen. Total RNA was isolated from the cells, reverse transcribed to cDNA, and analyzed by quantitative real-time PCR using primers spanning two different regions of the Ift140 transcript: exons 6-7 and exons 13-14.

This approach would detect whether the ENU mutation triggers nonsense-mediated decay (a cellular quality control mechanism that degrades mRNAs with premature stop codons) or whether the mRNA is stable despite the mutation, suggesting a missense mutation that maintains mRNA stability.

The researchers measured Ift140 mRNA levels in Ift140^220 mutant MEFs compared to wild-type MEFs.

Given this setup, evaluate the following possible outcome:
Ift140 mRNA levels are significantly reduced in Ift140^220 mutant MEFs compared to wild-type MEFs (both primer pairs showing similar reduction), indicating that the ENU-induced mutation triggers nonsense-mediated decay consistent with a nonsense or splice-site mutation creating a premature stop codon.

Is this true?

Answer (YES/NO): YES